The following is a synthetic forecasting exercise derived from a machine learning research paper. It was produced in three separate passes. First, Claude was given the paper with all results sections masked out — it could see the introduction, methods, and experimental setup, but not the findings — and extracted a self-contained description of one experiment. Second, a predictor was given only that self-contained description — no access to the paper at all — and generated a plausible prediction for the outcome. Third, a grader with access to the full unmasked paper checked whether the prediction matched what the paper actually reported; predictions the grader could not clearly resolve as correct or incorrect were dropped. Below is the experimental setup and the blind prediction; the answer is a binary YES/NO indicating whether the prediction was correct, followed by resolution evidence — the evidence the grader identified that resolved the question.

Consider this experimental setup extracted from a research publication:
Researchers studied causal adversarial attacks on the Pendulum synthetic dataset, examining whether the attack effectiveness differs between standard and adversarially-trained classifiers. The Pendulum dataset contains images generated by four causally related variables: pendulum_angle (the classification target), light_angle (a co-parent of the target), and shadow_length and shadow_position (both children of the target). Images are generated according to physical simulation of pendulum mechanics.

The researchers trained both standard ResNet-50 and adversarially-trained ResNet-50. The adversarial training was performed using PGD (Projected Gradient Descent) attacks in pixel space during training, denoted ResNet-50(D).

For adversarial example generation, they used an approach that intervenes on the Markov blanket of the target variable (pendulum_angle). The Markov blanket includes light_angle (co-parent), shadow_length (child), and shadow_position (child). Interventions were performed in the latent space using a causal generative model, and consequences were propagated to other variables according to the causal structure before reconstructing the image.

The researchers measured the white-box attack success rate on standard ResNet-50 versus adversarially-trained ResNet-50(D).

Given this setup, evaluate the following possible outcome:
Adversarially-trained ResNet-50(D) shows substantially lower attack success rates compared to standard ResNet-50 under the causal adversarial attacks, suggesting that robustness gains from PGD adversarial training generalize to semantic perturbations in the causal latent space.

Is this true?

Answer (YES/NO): NO